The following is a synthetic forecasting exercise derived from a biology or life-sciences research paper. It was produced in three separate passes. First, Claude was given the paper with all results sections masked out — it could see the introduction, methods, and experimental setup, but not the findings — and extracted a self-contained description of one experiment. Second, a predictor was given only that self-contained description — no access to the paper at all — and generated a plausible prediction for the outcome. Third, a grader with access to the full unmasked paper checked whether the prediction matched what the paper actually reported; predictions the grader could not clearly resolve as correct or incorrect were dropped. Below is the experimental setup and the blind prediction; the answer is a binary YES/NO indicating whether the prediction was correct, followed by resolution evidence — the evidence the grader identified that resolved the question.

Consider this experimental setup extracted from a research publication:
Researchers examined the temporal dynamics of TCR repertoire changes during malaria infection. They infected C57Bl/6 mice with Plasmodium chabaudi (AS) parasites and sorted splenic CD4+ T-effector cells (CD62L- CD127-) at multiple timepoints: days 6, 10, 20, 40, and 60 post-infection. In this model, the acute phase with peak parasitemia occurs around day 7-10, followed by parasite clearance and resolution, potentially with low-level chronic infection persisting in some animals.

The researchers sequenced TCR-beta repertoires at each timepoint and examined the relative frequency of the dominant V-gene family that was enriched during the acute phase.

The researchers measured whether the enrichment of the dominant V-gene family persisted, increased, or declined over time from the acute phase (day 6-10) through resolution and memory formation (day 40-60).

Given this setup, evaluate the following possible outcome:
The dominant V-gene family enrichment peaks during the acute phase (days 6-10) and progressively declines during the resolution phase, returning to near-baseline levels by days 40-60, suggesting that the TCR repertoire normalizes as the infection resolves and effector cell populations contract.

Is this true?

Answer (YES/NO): YES